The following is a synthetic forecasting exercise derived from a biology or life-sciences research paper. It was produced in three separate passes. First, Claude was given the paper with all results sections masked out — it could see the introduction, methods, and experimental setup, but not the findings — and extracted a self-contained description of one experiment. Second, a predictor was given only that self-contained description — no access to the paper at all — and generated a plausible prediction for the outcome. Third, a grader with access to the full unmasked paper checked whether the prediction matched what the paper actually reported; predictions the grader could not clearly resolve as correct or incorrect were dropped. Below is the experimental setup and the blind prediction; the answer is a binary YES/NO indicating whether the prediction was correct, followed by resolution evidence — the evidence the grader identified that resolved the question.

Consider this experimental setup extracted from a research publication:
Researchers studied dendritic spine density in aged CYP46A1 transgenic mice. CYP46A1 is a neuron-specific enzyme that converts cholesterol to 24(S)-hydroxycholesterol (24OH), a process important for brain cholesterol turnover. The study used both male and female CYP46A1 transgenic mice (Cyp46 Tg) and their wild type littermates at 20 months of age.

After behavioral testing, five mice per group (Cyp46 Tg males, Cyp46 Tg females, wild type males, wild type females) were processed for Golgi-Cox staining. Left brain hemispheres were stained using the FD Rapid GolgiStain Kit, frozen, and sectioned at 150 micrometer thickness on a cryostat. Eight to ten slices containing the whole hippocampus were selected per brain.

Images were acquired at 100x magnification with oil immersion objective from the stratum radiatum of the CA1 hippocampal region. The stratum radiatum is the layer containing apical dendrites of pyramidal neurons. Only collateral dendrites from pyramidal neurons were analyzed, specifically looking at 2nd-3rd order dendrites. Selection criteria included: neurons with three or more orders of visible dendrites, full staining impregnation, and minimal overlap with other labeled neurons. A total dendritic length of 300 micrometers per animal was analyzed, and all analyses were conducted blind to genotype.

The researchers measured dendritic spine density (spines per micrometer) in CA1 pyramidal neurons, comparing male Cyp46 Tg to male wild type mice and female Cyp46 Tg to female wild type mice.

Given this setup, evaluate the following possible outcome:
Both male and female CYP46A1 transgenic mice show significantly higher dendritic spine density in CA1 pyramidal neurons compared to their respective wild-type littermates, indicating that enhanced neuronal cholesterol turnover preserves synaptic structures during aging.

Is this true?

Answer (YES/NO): NO